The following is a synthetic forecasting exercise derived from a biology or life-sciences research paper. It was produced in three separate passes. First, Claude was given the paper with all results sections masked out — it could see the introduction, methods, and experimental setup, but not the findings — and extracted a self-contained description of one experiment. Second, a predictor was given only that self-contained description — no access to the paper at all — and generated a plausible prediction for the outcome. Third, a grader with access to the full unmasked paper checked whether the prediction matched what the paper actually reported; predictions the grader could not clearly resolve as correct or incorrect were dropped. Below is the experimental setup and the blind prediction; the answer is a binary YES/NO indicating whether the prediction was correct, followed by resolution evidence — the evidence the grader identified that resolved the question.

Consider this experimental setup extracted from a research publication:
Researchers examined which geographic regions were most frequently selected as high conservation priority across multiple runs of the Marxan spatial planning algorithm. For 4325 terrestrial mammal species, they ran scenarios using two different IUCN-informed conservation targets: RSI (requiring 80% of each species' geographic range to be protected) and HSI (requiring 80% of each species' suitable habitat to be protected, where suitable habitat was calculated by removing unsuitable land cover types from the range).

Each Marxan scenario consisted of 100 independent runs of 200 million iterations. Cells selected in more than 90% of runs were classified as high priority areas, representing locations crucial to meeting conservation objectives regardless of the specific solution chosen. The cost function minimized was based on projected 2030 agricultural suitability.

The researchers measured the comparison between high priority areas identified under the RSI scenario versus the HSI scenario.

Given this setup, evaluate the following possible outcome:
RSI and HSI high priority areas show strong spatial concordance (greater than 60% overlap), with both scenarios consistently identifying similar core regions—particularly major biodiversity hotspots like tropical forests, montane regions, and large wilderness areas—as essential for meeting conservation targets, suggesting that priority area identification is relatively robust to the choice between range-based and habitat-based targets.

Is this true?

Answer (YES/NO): NO